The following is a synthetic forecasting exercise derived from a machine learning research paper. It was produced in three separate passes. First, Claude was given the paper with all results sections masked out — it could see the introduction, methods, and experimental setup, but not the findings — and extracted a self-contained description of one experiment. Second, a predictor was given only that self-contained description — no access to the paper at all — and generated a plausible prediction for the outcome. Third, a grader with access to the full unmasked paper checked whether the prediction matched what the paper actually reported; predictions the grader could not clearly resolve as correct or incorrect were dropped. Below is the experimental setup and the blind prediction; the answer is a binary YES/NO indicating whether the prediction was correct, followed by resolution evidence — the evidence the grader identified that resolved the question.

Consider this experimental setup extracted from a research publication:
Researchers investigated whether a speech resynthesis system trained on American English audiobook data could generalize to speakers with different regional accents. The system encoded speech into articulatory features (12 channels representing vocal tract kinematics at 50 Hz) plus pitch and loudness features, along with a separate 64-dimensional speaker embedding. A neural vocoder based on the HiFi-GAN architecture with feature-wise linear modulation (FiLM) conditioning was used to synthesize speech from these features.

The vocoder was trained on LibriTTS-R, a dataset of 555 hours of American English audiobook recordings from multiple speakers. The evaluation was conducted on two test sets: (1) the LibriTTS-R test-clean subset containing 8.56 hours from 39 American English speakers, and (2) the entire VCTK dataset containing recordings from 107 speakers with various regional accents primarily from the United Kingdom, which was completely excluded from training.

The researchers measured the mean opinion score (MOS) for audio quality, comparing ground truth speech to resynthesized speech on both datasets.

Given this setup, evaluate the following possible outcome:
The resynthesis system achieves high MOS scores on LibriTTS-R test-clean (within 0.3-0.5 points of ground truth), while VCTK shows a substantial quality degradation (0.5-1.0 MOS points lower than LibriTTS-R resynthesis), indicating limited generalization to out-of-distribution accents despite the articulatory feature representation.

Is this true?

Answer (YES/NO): NO